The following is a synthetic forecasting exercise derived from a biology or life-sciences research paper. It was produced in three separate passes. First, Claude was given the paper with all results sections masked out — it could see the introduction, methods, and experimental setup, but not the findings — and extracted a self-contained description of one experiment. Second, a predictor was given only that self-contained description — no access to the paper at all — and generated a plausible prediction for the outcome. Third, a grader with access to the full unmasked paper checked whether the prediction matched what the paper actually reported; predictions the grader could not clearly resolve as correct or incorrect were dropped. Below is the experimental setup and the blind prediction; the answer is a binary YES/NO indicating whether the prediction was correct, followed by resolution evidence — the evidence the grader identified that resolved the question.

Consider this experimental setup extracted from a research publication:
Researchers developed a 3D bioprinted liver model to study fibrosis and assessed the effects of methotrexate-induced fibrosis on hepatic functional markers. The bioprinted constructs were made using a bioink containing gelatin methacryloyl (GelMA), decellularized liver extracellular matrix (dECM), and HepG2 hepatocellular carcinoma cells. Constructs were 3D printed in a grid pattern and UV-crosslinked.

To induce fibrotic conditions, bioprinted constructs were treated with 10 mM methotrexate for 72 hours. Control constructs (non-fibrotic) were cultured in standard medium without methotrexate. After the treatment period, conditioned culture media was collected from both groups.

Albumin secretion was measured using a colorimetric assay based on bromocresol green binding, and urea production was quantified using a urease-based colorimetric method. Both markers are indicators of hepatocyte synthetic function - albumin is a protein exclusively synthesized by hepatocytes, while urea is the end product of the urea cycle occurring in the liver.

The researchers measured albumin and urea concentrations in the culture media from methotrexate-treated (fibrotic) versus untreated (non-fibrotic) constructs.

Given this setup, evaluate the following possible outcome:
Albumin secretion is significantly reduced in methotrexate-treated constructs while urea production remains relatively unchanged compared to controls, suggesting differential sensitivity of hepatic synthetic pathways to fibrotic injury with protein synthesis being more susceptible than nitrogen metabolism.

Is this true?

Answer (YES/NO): NO